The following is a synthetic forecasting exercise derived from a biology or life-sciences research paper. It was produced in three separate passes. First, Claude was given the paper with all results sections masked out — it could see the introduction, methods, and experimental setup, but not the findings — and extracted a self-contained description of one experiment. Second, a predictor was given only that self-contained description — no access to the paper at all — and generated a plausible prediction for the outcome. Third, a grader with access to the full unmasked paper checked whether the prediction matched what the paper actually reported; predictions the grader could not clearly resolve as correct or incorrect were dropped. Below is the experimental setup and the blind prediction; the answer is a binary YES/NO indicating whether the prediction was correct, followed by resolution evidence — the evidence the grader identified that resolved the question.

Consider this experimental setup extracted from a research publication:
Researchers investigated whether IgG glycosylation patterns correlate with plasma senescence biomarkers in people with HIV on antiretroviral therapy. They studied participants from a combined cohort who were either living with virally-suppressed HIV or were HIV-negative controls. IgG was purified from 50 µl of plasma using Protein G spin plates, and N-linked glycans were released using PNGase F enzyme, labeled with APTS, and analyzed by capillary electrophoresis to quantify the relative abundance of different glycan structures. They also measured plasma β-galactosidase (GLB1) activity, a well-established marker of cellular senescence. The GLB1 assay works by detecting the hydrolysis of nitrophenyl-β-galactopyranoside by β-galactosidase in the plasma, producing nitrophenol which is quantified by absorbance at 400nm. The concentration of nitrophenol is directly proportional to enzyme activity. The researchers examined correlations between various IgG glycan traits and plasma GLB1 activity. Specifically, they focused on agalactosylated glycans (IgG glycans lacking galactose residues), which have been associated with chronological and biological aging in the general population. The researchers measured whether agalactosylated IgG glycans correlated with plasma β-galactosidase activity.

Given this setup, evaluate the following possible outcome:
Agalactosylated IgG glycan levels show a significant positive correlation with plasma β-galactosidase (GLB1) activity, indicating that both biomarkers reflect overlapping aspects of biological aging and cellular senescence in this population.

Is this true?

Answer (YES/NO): YES